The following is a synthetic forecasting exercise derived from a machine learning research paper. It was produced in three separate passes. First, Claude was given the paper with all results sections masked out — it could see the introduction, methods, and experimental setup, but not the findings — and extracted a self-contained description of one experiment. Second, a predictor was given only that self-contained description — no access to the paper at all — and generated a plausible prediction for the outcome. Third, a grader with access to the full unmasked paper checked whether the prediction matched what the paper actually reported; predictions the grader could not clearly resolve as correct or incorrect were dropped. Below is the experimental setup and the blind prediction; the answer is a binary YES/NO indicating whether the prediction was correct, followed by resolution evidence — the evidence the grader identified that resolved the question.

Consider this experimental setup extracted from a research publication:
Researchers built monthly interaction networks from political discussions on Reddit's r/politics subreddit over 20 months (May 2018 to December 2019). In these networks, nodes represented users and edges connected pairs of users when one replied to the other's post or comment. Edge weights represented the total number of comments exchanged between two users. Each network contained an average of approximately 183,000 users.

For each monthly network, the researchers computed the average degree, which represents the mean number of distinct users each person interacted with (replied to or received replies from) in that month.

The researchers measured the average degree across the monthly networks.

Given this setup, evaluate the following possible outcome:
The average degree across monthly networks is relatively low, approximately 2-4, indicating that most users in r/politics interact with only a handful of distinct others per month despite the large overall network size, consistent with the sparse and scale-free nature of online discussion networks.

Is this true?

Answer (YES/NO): NO